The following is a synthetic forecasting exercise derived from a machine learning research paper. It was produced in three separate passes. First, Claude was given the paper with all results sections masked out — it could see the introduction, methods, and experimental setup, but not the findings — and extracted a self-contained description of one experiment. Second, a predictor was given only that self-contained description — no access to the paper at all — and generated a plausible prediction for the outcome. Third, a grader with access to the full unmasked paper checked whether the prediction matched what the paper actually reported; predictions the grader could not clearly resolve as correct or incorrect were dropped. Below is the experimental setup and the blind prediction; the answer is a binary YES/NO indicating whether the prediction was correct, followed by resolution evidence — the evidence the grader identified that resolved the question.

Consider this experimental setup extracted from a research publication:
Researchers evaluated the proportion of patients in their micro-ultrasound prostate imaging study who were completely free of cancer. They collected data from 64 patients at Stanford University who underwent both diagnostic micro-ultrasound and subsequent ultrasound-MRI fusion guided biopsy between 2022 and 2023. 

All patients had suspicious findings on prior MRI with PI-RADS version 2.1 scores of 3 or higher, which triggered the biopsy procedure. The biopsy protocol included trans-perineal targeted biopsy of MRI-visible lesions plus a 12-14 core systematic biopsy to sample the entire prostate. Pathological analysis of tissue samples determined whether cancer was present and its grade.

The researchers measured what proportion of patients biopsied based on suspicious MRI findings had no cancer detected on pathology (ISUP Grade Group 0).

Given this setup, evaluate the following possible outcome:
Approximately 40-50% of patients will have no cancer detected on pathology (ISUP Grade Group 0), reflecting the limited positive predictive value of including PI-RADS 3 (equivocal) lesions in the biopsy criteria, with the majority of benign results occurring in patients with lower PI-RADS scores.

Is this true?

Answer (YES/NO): NO